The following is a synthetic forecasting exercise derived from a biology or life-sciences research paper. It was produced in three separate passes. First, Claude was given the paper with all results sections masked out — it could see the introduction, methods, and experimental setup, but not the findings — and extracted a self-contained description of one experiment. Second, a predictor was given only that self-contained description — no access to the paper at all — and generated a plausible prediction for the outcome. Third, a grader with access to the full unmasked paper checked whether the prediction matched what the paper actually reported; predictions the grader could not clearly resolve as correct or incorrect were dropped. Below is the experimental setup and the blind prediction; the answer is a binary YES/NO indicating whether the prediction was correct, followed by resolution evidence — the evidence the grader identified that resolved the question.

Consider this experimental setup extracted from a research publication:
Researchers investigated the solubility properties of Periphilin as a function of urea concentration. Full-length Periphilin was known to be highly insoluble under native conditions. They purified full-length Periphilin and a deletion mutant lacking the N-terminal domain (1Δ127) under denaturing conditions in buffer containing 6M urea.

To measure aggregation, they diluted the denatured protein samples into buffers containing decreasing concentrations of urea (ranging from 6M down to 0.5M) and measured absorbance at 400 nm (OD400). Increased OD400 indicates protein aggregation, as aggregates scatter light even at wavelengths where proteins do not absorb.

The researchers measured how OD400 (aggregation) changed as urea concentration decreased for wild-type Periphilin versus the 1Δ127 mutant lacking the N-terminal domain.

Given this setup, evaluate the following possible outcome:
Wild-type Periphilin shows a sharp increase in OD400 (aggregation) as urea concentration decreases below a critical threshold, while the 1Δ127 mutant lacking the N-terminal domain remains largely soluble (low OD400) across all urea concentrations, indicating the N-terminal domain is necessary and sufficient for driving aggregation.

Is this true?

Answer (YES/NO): YES